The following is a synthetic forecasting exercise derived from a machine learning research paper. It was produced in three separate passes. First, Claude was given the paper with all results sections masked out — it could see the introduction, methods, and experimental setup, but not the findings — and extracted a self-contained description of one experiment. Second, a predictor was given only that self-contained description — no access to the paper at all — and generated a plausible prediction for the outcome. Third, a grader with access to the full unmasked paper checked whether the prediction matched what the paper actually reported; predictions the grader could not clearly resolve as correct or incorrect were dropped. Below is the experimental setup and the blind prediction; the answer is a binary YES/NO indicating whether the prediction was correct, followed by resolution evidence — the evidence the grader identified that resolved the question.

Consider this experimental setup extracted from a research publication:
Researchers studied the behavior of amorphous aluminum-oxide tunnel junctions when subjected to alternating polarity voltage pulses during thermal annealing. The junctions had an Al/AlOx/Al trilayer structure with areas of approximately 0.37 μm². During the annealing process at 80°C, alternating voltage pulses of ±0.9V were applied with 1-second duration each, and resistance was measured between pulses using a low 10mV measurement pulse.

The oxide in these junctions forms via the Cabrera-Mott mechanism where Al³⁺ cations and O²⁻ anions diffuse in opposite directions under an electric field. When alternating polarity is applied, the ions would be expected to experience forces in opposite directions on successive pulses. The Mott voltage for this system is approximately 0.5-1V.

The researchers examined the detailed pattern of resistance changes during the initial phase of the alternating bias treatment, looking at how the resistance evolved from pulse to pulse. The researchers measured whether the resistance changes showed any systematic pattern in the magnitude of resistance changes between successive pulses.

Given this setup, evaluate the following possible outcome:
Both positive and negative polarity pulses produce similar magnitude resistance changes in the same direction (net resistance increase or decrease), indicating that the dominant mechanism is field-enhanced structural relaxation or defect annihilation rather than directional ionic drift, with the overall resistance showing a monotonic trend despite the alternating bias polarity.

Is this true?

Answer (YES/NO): NO